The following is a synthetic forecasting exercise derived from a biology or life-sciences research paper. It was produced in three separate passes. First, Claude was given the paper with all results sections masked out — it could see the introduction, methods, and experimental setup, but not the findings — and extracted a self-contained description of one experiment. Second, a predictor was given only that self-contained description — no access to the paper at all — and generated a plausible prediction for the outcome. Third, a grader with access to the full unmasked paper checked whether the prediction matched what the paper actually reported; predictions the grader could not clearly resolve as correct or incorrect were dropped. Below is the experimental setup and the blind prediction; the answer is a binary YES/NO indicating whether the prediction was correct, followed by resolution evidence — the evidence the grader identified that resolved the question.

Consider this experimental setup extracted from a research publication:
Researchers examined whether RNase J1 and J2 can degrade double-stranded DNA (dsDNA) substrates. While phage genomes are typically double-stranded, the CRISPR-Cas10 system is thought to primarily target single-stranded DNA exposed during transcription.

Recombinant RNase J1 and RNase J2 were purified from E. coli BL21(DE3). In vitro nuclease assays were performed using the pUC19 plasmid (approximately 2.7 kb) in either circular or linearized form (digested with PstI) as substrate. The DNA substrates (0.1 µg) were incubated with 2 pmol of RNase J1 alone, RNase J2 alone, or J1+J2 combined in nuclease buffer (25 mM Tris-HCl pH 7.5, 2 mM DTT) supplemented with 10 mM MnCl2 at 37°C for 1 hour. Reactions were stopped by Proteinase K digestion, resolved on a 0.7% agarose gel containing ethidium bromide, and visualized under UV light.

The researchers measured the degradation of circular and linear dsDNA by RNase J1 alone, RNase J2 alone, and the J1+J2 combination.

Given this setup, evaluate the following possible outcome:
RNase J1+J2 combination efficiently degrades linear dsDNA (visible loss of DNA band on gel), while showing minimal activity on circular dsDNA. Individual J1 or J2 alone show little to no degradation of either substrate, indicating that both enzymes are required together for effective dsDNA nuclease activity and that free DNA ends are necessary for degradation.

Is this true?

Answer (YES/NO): NO